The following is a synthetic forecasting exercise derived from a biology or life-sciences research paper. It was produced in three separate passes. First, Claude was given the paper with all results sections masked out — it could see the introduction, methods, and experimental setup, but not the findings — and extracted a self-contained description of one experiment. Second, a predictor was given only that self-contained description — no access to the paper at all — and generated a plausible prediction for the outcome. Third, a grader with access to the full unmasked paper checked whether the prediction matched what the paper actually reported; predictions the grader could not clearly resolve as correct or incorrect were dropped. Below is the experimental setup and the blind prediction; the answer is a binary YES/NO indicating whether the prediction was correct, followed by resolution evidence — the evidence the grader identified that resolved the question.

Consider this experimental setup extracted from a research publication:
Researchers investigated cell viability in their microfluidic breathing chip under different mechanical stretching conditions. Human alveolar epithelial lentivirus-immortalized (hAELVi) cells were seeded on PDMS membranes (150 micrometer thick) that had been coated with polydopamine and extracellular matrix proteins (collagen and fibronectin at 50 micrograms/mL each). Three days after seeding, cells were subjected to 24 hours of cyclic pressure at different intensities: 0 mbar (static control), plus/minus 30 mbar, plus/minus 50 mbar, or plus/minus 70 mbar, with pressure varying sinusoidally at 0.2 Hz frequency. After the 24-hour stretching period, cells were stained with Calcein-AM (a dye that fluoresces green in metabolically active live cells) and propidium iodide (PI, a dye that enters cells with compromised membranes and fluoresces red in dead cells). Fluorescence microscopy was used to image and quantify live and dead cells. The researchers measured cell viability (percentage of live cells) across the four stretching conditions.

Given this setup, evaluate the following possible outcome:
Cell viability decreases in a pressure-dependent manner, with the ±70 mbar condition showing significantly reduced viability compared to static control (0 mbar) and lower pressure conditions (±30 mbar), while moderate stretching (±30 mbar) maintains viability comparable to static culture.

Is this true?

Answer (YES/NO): NO